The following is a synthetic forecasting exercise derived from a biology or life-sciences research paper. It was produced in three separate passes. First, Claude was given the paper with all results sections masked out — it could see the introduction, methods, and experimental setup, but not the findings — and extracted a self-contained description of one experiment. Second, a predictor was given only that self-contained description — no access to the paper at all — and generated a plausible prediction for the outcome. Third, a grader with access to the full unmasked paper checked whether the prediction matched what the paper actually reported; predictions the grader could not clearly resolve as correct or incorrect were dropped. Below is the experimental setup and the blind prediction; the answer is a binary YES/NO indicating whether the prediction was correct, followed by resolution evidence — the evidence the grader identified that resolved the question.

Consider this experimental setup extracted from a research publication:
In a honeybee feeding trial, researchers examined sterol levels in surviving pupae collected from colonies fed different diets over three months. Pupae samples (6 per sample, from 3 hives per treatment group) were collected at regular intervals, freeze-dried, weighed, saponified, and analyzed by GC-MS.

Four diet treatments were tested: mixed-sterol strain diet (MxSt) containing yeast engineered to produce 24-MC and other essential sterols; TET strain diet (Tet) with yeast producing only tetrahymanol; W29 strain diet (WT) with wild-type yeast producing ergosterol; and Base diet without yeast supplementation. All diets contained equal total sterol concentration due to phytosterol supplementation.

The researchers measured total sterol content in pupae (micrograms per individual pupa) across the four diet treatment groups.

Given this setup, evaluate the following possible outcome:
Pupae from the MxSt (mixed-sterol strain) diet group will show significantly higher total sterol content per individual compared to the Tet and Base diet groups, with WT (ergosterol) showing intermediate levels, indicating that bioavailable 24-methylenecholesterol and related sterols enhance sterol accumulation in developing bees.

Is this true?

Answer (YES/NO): NO